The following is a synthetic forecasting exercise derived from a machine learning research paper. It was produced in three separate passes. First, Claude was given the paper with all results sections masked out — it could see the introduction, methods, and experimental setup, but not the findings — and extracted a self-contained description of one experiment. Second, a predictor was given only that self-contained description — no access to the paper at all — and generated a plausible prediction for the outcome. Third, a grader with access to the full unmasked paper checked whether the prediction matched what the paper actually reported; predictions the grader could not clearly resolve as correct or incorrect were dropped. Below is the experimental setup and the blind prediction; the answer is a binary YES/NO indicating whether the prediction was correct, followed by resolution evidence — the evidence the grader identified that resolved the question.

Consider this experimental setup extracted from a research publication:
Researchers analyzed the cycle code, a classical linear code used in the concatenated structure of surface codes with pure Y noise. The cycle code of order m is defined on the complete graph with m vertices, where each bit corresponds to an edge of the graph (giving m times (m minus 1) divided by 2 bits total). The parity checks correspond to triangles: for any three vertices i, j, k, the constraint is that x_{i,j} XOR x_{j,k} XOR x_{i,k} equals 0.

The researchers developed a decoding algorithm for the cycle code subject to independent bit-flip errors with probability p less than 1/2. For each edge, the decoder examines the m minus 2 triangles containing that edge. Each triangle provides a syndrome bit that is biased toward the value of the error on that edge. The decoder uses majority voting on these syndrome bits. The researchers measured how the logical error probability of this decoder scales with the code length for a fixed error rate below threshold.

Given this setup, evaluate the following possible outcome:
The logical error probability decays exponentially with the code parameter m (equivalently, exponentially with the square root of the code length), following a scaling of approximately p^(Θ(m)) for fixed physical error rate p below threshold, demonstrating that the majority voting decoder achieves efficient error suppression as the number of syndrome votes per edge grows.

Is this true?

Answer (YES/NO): YES